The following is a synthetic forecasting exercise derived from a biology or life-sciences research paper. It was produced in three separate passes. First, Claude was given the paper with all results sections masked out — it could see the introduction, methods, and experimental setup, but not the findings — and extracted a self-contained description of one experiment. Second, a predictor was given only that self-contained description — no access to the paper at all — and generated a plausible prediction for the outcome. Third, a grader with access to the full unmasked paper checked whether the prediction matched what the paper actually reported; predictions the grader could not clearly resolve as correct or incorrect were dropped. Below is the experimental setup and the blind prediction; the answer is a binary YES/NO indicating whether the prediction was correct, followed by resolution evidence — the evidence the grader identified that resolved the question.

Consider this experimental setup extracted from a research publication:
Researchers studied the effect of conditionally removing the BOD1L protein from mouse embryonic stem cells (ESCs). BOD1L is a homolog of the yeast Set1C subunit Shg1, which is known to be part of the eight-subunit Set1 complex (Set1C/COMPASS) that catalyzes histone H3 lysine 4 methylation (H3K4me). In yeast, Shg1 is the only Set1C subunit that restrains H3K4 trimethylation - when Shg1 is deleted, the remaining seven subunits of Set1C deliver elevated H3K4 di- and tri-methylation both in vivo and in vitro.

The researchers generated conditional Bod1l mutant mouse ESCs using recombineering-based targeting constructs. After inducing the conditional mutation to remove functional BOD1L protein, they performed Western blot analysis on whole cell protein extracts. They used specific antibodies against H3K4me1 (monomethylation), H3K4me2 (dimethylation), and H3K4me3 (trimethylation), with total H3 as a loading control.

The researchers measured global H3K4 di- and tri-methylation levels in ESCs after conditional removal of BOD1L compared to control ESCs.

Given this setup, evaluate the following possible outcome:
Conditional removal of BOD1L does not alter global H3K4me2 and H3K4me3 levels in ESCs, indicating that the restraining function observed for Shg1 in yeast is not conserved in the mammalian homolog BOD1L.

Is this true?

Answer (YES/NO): NO